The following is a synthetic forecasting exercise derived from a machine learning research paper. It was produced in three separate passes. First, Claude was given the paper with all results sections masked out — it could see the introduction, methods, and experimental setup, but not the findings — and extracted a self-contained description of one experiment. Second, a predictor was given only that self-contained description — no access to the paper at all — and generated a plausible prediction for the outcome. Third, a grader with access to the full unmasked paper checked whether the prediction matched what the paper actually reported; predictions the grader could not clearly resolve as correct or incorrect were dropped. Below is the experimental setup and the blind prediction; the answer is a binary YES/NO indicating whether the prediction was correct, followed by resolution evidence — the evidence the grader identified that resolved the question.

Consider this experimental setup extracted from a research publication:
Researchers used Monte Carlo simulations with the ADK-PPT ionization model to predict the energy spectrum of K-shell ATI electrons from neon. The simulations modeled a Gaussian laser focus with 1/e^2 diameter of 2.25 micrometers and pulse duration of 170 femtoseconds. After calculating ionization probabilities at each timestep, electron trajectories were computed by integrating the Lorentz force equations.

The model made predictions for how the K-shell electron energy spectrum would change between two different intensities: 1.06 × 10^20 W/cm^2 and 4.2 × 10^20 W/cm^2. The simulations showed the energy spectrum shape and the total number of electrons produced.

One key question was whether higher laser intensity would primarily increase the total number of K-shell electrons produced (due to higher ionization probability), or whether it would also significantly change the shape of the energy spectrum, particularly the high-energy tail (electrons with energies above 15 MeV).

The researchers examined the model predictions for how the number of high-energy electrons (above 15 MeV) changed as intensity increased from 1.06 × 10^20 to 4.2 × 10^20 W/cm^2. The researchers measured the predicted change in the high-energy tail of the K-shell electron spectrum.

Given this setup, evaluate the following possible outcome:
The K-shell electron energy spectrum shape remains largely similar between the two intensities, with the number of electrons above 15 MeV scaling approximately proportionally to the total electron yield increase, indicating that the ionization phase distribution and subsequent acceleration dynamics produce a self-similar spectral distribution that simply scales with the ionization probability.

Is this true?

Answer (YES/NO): NO